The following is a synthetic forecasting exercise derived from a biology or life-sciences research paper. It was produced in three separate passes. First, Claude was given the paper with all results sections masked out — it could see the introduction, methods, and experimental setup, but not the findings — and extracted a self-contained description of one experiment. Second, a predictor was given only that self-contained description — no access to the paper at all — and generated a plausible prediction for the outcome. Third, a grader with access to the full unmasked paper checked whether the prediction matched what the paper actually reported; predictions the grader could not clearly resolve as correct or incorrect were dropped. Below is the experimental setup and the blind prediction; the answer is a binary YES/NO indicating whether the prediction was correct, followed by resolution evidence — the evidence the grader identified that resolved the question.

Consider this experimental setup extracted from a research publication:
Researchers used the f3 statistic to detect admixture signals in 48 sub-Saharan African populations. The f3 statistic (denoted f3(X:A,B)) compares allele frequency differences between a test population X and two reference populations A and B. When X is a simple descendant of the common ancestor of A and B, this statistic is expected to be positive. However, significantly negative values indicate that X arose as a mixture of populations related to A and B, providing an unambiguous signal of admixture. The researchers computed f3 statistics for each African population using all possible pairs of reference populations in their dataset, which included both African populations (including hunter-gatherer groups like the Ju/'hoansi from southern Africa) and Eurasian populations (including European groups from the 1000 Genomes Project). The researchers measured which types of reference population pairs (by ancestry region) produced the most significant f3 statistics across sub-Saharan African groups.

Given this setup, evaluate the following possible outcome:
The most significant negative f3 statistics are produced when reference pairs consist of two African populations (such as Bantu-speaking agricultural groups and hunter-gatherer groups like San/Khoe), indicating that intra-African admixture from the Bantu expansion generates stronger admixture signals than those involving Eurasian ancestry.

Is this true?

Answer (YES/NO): NO